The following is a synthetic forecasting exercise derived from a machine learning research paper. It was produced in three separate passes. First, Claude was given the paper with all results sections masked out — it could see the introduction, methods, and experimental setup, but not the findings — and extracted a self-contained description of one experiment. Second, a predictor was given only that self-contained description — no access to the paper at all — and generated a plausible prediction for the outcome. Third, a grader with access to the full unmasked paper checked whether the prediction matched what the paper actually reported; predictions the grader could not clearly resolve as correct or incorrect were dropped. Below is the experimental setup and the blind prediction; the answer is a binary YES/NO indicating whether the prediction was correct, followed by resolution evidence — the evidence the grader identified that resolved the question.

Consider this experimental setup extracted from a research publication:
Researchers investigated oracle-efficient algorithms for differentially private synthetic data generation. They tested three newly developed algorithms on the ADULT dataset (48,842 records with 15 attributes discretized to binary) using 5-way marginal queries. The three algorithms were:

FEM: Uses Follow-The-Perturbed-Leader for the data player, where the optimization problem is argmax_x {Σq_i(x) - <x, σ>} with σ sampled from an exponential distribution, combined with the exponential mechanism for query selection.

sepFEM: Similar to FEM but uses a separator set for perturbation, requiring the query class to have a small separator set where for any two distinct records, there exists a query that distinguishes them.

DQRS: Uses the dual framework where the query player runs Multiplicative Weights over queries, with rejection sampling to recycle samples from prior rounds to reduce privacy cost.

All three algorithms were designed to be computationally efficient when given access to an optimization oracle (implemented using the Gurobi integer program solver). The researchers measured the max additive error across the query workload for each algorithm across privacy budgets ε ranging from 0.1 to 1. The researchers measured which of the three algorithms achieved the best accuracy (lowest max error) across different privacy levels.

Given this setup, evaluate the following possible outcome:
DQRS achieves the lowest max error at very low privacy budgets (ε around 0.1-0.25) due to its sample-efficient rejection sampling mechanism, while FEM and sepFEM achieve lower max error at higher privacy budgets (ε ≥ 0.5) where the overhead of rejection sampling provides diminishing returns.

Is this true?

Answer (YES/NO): NO